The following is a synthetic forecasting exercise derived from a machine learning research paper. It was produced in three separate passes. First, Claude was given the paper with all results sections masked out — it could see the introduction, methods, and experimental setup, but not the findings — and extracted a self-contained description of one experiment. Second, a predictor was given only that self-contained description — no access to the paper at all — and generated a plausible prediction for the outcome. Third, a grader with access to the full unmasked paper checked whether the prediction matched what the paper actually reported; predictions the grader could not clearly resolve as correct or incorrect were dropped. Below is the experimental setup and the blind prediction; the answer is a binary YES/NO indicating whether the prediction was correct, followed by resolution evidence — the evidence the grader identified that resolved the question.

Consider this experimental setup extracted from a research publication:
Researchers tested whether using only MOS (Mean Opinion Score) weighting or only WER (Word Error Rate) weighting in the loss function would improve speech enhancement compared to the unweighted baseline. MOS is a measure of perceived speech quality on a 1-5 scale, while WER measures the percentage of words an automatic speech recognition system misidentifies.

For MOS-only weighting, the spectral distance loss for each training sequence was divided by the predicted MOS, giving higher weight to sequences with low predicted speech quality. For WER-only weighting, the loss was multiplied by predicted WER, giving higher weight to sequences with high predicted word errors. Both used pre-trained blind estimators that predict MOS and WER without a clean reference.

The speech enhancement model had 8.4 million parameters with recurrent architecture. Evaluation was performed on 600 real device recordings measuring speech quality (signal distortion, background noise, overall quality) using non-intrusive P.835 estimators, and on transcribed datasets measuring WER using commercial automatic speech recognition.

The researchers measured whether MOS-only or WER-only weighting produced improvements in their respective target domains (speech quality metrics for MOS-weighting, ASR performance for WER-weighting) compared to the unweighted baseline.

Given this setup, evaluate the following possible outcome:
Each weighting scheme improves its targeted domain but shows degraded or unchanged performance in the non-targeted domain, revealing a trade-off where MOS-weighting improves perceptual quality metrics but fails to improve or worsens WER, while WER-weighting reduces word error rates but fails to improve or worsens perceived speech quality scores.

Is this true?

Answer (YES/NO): NO